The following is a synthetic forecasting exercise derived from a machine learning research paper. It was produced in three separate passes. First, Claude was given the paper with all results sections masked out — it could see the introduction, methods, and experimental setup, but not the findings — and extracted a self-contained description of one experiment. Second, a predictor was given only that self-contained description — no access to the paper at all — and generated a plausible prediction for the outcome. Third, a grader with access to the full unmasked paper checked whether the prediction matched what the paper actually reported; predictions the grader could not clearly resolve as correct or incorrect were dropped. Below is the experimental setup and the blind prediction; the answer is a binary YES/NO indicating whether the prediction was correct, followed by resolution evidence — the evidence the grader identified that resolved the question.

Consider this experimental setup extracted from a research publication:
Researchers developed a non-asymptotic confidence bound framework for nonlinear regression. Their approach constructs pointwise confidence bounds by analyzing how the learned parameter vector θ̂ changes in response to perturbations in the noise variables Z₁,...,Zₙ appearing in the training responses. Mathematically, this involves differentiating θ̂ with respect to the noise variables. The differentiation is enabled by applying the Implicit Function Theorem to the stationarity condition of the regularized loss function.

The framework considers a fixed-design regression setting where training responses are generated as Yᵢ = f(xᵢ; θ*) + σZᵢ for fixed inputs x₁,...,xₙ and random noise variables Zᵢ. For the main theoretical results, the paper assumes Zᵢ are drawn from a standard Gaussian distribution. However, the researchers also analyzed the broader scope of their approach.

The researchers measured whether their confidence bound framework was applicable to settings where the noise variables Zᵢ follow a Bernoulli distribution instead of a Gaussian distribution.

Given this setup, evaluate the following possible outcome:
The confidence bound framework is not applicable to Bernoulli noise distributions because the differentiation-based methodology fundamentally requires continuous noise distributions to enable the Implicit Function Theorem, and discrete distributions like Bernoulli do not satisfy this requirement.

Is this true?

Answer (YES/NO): YES